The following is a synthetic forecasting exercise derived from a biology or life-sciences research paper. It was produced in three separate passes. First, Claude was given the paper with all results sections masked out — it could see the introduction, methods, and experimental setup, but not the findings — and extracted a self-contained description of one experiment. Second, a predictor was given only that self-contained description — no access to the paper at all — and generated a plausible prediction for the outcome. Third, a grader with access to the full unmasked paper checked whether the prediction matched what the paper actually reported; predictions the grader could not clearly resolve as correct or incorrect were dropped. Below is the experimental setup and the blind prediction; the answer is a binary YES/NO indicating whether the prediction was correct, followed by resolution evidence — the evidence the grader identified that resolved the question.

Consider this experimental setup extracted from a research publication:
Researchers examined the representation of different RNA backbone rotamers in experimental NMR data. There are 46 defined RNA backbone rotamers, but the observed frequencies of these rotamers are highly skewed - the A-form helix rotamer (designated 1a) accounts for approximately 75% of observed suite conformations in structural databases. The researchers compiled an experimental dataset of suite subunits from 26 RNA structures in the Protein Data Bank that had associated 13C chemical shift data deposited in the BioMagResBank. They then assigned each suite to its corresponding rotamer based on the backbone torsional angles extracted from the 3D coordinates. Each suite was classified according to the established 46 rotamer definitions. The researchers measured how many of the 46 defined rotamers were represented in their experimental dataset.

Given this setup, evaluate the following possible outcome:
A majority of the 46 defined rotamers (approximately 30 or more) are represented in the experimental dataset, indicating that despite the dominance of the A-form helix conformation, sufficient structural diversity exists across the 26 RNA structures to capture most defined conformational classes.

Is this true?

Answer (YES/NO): YES